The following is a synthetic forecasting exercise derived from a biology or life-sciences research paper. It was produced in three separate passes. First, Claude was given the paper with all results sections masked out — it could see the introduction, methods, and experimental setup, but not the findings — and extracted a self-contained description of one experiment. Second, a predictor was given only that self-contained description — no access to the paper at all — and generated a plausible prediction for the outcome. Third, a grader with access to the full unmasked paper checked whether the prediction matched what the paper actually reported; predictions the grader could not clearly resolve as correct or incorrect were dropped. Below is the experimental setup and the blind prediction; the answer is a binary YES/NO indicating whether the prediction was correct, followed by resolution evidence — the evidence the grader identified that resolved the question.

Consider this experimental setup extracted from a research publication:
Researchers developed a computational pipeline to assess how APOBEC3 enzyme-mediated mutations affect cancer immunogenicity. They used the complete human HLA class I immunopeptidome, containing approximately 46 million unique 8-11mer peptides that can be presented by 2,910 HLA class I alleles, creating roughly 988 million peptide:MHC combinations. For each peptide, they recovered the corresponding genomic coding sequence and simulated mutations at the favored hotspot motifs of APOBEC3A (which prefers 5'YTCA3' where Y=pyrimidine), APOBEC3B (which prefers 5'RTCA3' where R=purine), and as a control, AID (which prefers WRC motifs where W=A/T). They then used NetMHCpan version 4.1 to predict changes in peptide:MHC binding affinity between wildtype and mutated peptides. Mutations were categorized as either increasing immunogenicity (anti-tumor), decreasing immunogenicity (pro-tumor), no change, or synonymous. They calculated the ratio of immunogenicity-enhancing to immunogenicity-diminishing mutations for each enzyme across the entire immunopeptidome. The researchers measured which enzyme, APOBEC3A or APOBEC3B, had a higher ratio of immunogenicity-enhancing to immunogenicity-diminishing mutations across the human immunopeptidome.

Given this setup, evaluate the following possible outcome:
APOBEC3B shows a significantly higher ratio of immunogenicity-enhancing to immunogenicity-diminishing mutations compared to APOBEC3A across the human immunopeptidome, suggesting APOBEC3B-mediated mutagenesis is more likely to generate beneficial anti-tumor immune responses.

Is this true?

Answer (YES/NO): YES